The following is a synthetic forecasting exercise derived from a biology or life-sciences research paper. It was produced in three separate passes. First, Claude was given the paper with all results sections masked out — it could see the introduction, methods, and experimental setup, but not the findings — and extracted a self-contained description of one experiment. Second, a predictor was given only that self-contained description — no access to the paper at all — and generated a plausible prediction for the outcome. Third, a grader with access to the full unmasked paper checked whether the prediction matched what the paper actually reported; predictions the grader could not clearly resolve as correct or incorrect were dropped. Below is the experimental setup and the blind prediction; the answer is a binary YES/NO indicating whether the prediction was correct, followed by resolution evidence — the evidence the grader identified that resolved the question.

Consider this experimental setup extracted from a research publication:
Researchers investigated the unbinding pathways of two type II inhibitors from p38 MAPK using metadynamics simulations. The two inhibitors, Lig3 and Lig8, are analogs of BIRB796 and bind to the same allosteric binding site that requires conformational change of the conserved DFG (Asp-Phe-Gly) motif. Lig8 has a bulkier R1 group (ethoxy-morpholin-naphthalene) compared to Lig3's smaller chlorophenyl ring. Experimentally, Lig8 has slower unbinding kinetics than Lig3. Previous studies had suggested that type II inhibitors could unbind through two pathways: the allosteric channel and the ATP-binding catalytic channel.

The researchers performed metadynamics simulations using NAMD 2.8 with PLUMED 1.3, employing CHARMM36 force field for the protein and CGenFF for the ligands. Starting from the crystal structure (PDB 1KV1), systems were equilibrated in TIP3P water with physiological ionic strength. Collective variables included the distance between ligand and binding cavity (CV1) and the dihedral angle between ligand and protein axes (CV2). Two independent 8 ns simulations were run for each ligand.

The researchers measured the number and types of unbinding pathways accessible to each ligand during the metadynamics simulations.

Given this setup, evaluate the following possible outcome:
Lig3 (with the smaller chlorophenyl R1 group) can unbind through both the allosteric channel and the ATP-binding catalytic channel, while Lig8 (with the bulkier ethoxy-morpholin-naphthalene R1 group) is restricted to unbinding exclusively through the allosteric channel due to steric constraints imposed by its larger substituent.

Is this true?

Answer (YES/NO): NO